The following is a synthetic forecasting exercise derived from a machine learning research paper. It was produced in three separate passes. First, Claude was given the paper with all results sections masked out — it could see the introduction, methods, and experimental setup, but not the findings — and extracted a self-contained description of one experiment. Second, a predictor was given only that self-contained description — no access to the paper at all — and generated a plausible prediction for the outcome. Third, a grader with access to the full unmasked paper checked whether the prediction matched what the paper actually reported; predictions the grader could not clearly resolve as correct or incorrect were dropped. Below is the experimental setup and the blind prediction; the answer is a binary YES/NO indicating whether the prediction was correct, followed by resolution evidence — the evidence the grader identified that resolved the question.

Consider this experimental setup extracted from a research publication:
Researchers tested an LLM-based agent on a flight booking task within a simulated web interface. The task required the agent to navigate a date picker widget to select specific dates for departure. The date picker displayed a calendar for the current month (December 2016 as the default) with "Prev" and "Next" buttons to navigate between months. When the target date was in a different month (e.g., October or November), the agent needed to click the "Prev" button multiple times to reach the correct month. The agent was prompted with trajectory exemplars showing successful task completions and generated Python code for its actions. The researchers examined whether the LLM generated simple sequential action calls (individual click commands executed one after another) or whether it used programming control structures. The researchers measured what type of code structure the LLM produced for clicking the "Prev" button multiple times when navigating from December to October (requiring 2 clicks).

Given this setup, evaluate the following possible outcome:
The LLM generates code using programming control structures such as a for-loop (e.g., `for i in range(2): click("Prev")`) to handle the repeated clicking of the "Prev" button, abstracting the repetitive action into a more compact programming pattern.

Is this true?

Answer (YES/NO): YES